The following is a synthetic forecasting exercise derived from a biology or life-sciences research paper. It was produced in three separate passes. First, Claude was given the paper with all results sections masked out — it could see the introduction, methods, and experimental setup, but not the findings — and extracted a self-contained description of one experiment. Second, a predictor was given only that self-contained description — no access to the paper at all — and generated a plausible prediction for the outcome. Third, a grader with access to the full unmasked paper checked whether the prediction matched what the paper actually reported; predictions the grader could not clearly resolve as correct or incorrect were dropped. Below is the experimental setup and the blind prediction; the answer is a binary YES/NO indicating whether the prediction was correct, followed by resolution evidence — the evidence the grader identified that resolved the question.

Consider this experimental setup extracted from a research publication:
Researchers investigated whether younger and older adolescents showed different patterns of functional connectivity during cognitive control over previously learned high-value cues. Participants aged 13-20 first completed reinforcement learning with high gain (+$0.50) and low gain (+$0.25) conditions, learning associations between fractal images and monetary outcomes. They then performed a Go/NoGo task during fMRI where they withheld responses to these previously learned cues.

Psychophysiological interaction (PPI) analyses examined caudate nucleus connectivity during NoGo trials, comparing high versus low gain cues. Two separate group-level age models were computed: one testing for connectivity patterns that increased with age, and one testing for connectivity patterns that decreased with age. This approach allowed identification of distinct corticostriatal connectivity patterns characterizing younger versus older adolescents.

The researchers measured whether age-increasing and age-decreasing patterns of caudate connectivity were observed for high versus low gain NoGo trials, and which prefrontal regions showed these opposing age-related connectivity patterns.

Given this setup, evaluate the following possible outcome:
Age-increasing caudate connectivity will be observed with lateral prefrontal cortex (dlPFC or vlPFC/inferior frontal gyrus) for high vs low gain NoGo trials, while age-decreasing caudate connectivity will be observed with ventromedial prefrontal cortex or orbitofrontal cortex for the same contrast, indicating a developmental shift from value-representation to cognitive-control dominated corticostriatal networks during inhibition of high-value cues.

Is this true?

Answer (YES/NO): YES